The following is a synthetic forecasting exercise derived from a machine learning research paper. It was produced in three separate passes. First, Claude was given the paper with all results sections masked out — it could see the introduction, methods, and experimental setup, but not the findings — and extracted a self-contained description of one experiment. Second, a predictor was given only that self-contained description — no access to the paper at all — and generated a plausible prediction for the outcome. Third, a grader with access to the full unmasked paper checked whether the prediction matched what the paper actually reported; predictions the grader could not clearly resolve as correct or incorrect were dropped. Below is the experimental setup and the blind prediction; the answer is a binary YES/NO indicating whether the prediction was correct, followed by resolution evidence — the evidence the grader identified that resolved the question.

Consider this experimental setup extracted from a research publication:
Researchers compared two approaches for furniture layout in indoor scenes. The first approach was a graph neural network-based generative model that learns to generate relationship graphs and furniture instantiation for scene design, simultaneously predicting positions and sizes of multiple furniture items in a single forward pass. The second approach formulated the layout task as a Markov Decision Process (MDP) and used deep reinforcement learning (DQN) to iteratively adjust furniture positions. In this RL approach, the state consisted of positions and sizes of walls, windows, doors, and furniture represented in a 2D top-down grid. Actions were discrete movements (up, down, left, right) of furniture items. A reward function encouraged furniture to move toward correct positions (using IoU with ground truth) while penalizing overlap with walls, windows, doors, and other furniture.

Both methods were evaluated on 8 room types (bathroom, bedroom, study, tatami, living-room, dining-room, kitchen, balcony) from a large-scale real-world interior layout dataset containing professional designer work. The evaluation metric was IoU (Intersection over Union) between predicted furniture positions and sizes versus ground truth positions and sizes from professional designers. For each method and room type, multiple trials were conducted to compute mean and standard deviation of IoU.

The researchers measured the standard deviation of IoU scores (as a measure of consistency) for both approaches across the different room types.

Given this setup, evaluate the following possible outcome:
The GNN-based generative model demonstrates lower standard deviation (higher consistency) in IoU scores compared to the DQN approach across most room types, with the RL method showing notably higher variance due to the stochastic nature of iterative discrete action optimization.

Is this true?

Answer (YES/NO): YES